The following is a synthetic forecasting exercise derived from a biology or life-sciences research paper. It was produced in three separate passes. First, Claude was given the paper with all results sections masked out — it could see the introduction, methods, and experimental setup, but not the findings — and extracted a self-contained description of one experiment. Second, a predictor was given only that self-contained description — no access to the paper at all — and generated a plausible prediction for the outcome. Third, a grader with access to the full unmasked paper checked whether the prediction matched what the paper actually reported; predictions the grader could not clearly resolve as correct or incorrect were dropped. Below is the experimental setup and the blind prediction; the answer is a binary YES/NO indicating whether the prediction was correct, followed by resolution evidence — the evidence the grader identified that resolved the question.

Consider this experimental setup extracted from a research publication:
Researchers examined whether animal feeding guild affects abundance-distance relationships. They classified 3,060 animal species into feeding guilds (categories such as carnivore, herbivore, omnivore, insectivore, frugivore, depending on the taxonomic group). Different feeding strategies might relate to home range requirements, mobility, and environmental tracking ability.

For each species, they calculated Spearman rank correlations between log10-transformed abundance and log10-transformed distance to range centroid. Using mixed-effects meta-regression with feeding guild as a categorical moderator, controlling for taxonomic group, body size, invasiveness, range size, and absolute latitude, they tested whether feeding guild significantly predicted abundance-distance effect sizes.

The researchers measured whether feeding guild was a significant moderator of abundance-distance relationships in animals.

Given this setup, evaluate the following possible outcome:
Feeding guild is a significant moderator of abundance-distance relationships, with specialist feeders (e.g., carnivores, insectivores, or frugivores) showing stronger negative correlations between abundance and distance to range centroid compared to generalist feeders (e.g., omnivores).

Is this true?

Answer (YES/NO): NO